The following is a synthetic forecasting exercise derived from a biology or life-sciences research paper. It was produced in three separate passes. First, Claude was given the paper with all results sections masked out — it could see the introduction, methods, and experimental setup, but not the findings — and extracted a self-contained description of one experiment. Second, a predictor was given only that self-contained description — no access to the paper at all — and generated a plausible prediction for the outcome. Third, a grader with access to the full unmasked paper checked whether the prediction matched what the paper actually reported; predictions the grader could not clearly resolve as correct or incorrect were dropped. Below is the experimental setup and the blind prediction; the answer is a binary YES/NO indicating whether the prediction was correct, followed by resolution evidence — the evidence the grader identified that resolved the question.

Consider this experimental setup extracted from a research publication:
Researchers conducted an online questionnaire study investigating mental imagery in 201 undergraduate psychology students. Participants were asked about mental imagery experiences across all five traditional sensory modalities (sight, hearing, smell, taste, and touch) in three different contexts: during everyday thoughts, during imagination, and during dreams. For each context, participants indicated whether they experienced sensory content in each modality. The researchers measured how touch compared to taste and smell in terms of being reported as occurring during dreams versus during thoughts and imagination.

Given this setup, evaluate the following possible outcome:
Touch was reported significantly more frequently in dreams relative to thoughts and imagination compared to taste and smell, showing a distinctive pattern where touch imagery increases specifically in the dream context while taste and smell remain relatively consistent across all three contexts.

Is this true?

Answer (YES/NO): YES